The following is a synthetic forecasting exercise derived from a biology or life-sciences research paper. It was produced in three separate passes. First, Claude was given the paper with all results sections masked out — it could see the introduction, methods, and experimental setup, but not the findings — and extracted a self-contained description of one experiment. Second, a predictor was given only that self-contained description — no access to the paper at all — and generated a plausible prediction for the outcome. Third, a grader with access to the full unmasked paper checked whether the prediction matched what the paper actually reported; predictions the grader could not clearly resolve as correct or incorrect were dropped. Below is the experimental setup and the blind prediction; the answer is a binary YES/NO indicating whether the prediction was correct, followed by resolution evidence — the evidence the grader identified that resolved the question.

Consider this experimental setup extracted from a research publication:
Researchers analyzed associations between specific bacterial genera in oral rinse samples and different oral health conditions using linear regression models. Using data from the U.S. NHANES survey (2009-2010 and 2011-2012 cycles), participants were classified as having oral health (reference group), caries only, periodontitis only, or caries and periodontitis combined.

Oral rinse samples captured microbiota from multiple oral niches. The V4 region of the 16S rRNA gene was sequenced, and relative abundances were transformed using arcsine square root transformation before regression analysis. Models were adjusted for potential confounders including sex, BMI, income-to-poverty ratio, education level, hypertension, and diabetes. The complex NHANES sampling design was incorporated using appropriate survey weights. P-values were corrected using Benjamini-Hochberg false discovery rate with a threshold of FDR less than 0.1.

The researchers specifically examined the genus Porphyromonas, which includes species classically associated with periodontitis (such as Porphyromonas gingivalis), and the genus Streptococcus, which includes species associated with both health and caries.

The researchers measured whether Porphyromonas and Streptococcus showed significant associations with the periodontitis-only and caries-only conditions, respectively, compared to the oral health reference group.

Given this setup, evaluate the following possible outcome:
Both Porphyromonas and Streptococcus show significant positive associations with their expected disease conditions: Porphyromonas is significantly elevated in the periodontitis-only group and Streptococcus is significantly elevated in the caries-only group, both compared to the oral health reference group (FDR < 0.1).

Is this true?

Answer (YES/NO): NO